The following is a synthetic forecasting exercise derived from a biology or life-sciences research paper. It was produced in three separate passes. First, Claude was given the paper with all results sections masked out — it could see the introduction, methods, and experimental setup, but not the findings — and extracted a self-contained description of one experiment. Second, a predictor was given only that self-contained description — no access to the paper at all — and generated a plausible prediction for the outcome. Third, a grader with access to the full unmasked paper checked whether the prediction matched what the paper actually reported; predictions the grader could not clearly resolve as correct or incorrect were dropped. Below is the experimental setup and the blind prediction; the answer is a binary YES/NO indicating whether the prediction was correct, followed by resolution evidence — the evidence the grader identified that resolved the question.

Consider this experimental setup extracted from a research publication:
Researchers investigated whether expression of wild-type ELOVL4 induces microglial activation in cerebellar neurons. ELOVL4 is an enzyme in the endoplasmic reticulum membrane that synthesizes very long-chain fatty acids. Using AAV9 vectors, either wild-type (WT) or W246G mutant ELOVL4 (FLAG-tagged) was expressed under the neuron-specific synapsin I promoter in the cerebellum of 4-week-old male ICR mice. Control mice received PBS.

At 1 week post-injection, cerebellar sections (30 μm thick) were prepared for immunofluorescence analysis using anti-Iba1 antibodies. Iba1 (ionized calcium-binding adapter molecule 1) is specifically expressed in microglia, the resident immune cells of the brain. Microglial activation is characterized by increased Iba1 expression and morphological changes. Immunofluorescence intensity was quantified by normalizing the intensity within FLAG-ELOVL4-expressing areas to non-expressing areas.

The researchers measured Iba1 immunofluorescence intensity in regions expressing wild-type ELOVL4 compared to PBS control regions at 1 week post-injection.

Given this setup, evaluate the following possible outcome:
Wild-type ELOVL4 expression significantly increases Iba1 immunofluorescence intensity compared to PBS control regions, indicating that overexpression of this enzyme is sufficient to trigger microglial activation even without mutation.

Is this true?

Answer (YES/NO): NO